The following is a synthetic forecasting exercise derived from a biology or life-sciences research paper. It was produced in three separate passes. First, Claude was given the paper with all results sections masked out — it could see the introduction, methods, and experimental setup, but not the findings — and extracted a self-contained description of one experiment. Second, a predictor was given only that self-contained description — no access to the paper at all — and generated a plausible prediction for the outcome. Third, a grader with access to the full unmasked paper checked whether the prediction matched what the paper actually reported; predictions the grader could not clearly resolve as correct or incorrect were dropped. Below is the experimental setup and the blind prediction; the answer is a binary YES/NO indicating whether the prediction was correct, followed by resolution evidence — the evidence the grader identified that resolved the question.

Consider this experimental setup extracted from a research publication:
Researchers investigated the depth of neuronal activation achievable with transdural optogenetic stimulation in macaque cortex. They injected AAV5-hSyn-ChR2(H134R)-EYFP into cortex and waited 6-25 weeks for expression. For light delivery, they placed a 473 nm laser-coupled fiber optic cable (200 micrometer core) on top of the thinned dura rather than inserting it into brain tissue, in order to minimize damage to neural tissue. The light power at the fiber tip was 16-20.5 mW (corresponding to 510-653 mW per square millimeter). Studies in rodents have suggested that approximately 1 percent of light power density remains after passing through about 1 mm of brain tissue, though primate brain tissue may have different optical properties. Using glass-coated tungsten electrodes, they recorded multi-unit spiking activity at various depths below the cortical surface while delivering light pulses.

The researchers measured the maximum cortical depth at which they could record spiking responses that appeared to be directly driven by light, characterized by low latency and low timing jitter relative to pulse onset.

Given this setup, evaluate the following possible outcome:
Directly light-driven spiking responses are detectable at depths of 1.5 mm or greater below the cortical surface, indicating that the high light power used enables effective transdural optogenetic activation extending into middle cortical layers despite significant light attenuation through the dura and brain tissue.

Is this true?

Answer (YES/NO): YES